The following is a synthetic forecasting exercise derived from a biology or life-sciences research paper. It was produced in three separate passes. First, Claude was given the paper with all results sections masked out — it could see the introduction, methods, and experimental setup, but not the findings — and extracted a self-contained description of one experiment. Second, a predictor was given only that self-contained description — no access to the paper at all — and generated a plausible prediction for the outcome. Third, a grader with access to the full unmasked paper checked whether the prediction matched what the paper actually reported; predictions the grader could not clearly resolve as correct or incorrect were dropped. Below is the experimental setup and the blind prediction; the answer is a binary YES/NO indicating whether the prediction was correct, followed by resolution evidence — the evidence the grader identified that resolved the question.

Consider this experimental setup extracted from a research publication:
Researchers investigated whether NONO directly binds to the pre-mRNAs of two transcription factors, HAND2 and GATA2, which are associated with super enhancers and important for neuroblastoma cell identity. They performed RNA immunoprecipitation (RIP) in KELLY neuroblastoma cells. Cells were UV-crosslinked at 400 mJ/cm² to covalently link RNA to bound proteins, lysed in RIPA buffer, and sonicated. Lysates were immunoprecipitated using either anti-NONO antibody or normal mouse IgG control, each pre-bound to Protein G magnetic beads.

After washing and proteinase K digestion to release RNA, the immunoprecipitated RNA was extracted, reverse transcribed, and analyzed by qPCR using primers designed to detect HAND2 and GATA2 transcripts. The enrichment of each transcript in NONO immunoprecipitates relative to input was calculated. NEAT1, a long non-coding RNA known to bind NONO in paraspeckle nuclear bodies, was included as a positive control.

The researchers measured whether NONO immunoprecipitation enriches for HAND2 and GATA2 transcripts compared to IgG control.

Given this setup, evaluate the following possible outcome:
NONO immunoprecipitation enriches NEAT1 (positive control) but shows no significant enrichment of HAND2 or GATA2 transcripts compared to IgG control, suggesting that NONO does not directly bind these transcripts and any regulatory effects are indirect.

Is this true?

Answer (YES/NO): NO